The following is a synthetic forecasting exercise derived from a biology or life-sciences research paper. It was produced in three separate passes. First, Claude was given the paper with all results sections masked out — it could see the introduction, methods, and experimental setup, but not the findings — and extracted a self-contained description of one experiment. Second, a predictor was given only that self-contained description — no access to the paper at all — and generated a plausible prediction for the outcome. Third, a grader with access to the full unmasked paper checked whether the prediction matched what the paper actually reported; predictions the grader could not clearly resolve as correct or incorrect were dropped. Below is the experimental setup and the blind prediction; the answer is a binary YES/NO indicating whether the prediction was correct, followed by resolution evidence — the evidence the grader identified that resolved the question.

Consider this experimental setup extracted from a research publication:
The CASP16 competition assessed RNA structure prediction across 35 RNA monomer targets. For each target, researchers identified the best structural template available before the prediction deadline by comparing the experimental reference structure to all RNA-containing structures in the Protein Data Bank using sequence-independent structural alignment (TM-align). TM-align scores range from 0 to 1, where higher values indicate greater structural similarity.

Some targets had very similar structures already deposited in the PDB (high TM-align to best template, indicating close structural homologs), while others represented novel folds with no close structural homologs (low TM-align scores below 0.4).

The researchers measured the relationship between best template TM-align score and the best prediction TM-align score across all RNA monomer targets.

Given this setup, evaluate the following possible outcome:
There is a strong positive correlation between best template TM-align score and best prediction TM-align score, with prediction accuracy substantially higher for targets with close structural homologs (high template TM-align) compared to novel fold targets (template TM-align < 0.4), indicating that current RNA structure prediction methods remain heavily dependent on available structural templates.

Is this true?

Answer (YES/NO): YES